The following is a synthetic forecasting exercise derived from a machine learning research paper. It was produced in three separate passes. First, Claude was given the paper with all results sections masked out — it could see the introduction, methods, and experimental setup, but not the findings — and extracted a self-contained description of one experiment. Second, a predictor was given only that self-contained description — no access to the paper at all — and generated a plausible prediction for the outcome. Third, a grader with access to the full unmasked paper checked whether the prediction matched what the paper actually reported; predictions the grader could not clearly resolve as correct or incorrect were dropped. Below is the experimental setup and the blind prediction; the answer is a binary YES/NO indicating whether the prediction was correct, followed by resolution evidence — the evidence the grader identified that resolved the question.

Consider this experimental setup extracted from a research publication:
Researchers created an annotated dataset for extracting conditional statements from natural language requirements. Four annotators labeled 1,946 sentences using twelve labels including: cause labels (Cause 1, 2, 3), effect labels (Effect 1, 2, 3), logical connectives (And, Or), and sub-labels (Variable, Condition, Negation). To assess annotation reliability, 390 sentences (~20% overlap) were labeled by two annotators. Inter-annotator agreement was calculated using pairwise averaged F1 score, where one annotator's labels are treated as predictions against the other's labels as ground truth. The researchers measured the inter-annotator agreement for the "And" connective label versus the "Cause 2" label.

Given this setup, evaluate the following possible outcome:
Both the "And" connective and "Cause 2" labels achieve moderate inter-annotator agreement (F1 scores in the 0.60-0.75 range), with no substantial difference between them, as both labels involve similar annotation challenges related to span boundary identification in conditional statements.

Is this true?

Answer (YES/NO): NO